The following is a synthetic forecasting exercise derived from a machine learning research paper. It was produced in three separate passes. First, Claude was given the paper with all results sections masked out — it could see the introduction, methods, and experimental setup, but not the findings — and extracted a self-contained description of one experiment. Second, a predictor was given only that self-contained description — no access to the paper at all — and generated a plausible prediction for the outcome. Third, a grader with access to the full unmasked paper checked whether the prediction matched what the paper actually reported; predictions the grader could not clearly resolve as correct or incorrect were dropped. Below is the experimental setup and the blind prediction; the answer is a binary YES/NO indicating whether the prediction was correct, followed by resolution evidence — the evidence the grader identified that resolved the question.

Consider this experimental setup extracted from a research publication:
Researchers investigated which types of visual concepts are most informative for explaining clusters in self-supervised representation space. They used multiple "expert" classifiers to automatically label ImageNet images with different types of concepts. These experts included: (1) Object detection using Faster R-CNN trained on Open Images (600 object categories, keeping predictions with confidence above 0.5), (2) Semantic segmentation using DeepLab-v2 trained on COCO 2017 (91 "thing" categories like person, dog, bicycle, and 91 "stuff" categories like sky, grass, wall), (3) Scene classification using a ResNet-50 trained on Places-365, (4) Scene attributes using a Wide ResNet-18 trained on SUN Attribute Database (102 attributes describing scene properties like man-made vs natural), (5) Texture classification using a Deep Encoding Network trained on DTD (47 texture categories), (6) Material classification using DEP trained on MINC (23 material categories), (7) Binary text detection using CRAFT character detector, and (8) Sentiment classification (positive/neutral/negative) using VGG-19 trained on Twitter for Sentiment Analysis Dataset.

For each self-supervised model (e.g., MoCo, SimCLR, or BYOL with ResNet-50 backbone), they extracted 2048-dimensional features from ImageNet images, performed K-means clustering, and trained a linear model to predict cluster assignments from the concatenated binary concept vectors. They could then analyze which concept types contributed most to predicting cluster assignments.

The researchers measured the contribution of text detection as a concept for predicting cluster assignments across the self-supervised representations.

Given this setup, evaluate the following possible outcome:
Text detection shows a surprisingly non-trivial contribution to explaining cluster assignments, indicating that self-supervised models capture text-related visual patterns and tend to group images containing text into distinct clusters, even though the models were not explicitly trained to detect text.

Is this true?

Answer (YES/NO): NO